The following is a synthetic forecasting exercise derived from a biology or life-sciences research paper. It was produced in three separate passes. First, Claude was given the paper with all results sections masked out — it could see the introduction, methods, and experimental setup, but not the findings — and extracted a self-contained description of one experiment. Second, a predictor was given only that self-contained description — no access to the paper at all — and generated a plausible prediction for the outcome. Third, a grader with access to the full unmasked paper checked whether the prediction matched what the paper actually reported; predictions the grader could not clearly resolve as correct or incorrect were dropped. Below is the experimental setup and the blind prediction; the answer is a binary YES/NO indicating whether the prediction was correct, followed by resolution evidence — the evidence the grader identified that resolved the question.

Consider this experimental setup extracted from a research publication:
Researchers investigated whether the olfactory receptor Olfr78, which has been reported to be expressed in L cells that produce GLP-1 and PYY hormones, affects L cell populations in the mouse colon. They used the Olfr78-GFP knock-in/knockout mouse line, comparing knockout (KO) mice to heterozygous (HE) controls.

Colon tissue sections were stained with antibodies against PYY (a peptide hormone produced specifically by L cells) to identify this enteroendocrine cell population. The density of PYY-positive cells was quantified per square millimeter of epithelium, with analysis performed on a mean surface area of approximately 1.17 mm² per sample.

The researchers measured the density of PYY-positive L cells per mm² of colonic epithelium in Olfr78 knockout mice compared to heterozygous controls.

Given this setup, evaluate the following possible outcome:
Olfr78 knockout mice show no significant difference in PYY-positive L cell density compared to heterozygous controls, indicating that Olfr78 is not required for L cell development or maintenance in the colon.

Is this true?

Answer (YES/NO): YES